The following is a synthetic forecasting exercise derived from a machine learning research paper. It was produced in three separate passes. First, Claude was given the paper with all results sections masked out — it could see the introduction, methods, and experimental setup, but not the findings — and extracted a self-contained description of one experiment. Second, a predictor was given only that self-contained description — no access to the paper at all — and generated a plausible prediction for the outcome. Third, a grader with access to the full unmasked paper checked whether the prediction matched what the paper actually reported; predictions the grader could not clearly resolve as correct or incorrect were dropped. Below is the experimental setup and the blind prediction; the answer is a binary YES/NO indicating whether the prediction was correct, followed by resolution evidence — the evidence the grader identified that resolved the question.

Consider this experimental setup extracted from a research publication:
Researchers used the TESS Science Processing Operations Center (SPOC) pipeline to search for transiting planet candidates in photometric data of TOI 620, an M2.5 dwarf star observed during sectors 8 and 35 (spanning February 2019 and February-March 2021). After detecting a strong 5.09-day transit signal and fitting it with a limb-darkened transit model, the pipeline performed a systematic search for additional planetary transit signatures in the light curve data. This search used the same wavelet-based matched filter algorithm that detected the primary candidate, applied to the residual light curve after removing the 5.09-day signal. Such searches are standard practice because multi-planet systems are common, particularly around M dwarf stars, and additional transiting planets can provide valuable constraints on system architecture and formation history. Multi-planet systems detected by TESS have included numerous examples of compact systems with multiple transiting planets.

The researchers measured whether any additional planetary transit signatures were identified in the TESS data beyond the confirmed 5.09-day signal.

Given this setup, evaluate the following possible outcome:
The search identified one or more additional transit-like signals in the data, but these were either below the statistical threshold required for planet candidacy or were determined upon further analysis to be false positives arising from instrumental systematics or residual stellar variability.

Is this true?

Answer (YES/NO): NO